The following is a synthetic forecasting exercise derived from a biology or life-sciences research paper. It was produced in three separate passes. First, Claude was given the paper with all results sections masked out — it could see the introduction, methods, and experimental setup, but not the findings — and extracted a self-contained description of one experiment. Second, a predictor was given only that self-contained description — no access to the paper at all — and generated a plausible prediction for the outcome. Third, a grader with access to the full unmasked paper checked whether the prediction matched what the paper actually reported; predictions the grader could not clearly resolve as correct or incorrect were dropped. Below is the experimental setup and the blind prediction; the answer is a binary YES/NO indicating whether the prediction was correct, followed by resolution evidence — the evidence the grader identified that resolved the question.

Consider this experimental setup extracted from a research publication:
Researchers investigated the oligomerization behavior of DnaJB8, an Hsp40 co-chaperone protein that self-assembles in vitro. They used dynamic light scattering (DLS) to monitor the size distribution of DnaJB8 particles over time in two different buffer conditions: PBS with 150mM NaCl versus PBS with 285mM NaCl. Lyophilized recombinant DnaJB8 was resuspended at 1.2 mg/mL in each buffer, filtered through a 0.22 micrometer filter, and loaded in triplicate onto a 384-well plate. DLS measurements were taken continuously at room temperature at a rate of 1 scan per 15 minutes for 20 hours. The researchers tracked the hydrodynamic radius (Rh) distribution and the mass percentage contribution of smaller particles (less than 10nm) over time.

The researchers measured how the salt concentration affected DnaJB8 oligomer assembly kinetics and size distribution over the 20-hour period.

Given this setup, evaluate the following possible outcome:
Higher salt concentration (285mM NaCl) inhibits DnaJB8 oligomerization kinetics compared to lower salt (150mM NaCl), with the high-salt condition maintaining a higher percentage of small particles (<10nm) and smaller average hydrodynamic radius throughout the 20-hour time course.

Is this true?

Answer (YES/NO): NO